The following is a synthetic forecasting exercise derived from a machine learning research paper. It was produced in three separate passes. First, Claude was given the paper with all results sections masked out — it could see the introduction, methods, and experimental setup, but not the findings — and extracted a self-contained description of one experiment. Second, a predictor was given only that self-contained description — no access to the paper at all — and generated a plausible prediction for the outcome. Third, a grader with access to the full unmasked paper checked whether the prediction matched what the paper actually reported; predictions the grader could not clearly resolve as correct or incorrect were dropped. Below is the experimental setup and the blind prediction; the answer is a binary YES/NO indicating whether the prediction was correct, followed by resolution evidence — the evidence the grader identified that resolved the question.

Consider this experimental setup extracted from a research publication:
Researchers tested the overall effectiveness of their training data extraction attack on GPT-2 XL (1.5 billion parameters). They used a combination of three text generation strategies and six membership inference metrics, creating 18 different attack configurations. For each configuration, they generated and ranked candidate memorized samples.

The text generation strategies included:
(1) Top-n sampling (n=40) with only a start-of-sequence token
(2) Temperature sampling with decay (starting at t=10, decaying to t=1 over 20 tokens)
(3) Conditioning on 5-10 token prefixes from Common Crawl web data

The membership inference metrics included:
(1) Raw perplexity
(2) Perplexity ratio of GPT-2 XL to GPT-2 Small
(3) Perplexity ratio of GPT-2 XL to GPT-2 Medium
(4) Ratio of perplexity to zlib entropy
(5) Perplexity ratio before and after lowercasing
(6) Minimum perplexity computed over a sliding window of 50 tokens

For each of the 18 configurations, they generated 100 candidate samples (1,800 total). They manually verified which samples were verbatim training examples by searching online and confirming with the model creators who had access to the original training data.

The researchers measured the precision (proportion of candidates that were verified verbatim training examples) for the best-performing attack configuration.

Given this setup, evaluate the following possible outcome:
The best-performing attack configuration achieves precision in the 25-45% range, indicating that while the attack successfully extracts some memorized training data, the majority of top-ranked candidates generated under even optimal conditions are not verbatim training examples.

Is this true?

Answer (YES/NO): NO